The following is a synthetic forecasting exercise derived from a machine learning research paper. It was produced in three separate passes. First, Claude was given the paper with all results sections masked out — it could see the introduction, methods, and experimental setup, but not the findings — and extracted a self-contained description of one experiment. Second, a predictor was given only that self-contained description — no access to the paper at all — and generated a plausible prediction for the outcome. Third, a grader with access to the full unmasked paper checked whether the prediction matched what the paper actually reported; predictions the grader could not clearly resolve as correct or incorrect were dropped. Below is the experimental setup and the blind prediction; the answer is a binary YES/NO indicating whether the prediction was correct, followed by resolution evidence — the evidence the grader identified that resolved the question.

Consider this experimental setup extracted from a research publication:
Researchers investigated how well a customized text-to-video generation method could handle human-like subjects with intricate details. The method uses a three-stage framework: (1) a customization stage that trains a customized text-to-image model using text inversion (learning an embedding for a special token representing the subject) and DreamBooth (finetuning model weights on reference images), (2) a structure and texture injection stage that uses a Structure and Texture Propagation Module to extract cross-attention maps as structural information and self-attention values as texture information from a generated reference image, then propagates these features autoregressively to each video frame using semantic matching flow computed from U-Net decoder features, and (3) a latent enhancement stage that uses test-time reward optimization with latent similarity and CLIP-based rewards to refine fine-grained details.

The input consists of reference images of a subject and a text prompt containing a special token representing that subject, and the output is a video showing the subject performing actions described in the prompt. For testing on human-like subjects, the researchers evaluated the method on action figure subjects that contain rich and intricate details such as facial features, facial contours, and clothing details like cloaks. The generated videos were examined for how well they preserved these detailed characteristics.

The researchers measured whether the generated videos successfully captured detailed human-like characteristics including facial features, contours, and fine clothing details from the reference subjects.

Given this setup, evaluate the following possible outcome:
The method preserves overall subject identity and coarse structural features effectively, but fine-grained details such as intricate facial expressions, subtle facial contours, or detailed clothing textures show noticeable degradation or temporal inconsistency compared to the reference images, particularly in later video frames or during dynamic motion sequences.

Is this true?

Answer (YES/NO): NO